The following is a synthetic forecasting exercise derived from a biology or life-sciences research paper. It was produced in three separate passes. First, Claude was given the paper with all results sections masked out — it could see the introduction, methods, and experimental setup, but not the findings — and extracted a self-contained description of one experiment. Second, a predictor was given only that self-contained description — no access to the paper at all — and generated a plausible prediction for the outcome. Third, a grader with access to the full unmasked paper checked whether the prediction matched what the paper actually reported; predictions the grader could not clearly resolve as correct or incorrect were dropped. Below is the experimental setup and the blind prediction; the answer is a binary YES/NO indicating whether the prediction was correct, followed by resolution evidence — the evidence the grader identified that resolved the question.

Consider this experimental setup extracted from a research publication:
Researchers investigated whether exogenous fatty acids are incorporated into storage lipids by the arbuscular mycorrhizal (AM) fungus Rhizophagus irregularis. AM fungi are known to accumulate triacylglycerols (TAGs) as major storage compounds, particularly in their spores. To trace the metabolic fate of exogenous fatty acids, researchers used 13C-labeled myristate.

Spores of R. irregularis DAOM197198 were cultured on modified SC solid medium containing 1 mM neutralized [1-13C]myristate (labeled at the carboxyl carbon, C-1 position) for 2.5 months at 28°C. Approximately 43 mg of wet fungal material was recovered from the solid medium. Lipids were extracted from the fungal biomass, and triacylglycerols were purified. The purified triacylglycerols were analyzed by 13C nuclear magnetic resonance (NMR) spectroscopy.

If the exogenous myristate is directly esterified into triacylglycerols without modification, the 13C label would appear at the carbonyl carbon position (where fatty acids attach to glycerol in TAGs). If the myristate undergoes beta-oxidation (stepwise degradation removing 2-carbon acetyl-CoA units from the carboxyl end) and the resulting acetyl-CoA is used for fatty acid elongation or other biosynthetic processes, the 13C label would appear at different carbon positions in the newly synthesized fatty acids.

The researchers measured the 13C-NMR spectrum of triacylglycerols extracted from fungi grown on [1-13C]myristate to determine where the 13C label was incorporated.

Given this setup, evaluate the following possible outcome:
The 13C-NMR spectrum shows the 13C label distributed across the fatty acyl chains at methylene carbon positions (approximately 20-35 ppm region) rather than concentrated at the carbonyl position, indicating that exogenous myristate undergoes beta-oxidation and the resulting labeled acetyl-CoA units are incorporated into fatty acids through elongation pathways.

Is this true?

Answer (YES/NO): NO